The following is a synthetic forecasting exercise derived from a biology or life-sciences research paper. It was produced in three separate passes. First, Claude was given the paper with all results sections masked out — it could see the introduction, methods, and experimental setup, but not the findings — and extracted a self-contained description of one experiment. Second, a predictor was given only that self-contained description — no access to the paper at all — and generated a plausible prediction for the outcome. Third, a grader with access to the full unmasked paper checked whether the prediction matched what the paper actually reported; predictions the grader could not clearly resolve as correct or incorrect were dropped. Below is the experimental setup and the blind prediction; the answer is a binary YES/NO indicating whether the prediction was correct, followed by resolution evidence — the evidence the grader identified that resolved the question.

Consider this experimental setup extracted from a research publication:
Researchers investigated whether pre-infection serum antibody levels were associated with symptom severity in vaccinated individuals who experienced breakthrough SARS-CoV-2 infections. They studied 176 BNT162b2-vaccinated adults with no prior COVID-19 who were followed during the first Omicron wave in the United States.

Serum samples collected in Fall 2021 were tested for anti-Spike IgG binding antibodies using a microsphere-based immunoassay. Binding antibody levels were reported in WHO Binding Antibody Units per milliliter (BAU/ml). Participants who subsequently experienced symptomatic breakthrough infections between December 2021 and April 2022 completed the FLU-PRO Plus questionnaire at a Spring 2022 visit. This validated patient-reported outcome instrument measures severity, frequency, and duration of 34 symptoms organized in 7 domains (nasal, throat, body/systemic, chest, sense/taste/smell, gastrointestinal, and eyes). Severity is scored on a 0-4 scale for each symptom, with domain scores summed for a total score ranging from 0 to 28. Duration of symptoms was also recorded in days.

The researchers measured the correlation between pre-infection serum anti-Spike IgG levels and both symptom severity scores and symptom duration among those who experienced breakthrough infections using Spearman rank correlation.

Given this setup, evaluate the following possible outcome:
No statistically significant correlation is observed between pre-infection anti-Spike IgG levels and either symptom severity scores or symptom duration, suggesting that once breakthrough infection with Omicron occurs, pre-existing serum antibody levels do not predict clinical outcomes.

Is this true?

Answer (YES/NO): NO